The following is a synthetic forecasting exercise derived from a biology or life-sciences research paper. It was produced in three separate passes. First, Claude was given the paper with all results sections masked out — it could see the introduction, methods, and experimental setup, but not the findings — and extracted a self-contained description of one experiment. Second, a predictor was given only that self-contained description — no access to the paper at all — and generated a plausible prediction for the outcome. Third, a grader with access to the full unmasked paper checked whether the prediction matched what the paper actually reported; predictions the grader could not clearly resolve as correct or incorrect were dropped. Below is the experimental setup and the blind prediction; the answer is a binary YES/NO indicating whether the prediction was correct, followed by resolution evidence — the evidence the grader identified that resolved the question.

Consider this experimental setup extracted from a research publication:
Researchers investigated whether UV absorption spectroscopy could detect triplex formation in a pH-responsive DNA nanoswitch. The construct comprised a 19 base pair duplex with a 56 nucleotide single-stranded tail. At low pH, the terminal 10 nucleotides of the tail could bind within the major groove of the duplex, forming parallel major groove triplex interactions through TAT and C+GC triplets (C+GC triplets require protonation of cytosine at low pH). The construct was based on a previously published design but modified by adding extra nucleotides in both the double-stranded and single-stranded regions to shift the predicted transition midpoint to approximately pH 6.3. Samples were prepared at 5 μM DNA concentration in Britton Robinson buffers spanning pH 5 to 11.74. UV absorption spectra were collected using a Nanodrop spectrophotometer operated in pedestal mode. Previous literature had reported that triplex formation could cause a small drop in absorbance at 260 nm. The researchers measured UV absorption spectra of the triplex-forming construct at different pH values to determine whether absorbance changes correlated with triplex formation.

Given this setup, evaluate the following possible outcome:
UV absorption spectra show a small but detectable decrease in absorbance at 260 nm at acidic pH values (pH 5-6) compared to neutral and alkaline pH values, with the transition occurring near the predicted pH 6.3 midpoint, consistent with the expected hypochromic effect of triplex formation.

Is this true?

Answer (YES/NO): YES